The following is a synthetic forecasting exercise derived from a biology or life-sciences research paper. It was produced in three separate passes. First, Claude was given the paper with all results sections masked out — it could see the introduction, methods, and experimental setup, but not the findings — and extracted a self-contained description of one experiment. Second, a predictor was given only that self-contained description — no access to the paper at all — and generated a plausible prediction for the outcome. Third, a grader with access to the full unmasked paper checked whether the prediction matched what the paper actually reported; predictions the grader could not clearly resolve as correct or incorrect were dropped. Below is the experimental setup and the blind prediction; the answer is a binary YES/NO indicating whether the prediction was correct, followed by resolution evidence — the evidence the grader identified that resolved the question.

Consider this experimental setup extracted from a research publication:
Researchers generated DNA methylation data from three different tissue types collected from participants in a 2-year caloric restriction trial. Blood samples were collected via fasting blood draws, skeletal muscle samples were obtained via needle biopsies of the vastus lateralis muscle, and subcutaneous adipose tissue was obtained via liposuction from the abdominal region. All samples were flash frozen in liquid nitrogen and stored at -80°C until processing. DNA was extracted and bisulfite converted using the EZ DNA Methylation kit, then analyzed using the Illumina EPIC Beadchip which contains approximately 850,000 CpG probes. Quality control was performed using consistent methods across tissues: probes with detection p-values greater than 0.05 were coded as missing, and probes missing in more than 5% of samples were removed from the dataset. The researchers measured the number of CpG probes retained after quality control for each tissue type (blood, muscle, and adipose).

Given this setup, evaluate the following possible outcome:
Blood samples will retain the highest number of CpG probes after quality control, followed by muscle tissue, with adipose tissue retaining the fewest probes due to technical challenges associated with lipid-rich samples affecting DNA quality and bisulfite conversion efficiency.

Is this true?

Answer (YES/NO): NO